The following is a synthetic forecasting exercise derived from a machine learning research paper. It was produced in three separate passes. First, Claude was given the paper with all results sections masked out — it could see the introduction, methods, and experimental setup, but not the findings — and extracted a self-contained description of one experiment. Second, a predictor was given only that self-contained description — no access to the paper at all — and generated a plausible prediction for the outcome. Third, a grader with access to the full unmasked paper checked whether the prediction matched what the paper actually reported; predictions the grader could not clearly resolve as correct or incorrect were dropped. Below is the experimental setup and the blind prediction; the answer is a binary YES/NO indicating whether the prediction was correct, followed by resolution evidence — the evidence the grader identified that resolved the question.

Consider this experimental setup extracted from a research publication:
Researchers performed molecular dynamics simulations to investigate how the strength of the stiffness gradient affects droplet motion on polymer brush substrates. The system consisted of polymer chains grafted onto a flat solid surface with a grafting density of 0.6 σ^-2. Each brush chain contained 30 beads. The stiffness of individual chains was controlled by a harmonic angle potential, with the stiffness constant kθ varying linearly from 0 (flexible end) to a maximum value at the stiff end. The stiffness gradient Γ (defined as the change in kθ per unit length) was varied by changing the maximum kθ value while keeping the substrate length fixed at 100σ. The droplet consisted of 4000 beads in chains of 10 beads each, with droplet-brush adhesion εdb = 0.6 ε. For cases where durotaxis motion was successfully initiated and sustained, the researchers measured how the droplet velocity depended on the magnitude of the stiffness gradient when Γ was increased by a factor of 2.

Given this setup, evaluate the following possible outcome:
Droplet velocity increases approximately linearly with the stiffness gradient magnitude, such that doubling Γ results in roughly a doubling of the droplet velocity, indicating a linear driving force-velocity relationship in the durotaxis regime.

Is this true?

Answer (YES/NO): NO